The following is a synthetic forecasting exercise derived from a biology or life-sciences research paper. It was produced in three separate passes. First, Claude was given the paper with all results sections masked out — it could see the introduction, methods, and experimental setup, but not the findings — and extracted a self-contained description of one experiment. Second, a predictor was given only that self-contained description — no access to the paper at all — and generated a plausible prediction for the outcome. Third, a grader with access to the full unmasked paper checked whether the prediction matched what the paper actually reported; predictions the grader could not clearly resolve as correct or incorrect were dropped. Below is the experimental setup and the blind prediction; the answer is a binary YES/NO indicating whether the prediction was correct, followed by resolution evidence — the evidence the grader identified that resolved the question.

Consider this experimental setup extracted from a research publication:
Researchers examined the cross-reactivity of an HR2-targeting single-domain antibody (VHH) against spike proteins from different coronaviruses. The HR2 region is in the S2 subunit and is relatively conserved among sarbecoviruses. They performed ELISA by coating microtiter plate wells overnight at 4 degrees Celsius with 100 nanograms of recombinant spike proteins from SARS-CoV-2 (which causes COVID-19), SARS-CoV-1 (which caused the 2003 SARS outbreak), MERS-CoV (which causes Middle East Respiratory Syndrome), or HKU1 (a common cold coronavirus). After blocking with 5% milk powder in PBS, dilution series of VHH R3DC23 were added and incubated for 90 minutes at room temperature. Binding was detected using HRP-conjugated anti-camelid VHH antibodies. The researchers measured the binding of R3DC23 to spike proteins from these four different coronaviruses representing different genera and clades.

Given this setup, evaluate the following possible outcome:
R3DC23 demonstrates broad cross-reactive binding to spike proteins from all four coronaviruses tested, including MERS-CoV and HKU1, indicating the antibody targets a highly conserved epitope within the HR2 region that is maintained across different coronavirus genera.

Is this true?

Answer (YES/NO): NO